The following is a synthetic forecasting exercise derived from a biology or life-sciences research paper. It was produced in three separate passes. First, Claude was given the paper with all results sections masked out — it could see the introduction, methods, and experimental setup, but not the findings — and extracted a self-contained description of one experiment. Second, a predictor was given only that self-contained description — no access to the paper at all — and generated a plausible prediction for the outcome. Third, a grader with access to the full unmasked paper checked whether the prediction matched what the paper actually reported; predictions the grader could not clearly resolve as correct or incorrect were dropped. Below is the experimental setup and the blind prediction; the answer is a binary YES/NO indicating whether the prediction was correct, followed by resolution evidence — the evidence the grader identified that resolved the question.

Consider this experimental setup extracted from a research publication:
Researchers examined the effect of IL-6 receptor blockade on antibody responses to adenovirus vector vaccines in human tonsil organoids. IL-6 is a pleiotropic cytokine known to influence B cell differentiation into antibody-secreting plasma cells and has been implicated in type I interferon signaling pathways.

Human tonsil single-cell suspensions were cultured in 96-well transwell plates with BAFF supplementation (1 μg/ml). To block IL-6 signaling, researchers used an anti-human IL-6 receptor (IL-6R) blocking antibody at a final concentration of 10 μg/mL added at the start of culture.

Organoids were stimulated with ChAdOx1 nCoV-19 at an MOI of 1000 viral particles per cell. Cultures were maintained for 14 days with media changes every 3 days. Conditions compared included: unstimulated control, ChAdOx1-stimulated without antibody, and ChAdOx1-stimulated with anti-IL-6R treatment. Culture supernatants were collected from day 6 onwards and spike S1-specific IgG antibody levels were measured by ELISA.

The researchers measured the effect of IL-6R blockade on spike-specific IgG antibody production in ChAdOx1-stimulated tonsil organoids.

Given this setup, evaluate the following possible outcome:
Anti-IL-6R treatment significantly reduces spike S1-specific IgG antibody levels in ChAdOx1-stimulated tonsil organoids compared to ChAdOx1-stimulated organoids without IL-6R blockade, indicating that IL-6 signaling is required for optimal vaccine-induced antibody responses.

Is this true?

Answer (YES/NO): YES